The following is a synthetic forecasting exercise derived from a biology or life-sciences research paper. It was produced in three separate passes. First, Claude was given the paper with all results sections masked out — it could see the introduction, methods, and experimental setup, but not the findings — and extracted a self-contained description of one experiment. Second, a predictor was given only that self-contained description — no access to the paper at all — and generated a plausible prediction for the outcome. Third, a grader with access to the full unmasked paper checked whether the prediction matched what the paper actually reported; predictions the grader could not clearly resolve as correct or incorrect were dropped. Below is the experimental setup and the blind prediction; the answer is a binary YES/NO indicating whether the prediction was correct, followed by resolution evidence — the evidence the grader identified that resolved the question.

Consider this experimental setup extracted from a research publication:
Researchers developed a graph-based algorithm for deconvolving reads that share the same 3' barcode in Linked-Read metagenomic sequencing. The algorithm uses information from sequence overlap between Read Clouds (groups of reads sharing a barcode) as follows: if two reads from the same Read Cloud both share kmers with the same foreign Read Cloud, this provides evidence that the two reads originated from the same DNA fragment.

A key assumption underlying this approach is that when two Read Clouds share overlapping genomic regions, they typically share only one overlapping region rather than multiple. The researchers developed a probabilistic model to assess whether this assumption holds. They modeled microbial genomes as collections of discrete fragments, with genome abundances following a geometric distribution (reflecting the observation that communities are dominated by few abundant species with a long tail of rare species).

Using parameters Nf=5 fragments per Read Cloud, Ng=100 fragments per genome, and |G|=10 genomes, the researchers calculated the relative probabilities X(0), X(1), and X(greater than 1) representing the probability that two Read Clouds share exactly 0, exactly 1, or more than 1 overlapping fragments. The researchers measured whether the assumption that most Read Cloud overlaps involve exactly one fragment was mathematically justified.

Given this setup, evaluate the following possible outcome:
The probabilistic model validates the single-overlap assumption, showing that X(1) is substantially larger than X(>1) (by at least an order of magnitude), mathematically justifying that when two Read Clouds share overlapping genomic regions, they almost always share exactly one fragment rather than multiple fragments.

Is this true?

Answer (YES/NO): YES